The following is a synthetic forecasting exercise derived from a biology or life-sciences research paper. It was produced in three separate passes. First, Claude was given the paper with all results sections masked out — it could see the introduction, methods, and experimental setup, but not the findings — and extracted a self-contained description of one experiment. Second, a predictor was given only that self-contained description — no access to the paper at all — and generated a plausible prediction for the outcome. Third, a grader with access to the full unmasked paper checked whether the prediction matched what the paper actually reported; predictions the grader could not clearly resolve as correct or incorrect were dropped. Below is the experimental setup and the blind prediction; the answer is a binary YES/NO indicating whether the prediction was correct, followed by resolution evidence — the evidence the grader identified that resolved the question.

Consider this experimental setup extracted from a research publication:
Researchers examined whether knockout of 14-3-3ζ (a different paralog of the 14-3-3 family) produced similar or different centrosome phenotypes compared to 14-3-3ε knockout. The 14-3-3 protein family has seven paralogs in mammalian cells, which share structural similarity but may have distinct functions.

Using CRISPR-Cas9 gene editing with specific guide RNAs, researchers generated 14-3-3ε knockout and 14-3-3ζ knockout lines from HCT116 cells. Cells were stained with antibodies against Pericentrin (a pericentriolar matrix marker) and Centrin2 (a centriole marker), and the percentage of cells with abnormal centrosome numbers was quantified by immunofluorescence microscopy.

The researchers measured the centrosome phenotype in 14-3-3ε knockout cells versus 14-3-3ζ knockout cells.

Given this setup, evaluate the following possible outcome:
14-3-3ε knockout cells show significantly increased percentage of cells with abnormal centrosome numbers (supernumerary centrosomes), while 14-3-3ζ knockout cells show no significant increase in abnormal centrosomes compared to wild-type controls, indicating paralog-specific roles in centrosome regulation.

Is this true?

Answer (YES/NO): YES